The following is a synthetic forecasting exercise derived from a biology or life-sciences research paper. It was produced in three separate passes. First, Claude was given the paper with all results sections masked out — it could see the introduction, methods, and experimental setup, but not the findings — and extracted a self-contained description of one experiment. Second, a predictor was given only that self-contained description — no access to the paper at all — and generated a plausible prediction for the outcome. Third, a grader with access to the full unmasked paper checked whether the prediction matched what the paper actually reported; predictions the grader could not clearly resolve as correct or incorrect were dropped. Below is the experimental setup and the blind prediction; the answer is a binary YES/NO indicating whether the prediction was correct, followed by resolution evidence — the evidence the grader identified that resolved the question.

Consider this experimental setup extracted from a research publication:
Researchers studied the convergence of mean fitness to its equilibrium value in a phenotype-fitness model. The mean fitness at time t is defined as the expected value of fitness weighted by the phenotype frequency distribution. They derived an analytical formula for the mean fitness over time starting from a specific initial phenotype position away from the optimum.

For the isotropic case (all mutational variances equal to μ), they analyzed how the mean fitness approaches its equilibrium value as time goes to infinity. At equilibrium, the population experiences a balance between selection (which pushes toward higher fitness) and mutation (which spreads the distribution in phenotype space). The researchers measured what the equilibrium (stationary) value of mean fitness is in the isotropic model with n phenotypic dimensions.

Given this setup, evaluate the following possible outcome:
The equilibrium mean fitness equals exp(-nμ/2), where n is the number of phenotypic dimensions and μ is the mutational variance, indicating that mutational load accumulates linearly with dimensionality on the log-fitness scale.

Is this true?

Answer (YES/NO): NO